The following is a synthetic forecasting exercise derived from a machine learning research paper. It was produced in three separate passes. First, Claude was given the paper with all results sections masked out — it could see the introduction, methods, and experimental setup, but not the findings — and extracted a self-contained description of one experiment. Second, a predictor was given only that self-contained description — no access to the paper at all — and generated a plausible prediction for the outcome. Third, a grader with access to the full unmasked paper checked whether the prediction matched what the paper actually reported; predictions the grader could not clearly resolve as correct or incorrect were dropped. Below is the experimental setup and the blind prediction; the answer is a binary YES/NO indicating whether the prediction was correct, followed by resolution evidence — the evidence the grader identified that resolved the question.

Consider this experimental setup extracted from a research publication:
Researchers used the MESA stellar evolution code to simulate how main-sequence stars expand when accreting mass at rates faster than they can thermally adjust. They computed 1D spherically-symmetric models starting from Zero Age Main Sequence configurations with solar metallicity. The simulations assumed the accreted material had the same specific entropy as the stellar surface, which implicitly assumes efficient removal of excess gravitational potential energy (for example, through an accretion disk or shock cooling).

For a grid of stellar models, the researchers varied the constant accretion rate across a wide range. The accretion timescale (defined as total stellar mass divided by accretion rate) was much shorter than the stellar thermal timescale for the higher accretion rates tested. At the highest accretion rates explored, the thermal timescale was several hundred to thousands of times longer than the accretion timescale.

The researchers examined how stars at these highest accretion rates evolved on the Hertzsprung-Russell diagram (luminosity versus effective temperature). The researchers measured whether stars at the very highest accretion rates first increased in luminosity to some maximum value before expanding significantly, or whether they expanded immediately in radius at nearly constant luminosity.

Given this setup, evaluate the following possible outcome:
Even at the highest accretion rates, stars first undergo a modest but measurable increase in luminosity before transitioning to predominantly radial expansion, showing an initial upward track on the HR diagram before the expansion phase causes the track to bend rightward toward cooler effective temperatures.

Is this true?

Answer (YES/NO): YES